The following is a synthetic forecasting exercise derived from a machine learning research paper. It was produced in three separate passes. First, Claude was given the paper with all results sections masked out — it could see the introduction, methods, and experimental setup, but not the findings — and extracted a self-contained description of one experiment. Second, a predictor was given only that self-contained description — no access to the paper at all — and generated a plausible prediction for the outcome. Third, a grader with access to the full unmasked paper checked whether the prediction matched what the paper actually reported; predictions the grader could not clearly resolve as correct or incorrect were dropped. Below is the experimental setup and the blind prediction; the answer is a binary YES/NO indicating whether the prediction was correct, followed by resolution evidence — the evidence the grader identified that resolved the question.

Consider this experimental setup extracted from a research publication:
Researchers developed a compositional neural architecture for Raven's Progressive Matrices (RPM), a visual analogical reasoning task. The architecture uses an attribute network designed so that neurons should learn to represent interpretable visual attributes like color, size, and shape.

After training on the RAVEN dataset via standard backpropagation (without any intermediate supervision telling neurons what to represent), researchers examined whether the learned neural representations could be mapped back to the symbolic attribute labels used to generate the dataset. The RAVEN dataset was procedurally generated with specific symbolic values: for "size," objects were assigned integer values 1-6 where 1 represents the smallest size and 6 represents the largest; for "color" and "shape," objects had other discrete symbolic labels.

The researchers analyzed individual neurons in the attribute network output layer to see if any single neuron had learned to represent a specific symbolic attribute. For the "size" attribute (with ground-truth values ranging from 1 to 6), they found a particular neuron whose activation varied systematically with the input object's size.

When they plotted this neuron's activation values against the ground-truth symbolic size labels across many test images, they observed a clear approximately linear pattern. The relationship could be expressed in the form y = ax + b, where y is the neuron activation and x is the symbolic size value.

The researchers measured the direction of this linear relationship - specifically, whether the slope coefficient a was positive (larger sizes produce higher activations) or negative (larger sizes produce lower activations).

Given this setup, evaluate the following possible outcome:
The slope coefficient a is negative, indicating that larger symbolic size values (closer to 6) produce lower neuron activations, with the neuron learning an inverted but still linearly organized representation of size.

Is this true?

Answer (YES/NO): YES